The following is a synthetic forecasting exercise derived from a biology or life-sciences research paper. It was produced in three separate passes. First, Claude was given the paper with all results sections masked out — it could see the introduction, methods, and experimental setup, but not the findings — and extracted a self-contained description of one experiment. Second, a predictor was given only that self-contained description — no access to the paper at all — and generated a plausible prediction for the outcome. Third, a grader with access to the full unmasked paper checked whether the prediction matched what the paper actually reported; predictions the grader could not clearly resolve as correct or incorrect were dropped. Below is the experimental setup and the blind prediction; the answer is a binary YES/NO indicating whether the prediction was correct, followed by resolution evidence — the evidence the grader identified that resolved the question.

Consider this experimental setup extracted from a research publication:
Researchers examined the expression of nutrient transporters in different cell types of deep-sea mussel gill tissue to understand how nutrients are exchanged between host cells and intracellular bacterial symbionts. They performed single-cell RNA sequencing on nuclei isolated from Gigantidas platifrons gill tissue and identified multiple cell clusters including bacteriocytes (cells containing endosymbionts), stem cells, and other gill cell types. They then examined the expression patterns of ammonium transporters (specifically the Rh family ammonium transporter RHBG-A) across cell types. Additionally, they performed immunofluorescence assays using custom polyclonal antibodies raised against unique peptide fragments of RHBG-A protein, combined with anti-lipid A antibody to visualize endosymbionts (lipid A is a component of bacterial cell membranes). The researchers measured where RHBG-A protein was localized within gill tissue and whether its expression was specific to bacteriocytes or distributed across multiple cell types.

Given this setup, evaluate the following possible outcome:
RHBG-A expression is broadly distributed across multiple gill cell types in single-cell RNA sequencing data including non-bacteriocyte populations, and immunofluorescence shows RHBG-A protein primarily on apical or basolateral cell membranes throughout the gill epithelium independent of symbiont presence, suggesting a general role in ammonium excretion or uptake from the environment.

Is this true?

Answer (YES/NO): NO